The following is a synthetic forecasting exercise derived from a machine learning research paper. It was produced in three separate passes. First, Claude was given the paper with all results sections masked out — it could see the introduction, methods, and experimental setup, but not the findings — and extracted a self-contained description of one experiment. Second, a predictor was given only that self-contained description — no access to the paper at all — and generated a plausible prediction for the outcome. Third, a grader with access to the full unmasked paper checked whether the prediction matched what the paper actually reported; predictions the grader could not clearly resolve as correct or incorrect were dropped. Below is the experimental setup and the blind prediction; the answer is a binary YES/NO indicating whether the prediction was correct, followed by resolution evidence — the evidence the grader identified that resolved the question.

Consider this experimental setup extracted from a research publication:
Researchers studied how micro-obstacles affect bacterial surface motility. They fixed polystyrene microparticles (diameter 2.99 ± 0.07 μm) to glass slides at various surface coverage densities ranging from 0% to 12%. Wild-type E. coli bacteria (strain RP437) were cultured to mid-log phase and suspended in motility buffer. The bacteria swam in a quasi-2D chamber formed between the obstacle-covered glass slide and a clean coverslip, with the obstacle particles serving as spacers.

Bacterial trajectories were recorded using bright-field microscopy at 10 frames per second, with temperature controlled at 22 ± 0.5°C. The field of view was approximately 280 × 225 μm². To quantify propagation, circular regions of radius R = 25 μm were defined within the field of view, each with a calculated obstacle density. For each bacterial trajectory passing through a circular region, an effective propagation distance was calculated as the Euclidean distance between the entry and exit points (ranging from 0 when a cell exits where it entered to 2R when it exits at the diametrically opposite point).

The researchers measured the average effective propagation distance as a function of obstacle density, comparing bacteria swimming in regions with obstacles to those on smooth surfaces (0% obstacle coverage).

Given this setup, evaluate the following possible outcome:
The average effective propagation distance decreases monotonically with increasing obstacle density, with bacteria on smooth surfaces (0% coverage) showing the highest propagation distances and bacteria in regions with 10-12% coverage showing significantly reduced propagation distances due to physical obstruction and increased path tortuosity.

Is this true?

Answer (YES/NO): NO